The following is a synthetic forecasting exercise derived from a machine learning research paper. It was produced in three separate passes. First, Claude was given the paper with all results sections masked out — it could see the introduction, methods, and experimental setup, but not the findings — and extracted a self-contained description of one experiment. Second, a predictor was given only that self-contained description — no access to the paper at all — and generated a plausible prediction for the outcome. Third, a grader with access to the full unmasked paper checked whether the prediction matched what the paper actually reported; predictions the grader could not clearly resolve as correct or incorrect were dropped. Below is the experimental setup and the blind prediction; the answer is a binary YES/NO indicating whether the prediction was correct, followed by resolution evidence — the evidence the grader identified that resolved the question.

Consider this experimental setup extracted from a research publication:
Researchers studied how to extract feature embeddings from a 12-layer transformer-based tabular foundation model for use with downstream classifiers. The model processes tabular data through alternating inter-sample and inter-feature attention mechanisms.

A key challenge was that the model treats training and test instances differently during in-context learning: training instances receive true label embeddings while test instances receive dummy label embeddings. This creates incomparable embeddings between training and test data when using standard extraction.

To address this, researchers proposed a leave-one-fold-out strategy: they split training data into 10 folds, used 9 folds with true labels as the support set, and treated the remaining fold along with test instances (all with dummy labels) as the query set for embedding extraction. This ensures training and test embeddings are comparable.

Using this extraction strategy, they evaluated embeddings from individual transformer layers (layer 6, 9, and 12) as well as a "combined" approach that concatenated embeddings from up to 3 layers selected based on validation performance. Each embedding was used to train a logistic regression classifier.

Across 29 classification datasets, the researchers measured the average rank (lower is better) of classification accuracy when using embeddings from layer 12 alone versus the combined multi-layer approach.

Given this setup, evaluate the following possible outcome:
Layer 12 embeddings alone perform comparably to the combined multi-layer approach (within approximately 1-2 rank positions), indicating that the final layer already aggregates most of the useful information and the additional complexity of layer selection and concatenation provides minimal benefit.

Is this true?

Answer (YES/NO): YES